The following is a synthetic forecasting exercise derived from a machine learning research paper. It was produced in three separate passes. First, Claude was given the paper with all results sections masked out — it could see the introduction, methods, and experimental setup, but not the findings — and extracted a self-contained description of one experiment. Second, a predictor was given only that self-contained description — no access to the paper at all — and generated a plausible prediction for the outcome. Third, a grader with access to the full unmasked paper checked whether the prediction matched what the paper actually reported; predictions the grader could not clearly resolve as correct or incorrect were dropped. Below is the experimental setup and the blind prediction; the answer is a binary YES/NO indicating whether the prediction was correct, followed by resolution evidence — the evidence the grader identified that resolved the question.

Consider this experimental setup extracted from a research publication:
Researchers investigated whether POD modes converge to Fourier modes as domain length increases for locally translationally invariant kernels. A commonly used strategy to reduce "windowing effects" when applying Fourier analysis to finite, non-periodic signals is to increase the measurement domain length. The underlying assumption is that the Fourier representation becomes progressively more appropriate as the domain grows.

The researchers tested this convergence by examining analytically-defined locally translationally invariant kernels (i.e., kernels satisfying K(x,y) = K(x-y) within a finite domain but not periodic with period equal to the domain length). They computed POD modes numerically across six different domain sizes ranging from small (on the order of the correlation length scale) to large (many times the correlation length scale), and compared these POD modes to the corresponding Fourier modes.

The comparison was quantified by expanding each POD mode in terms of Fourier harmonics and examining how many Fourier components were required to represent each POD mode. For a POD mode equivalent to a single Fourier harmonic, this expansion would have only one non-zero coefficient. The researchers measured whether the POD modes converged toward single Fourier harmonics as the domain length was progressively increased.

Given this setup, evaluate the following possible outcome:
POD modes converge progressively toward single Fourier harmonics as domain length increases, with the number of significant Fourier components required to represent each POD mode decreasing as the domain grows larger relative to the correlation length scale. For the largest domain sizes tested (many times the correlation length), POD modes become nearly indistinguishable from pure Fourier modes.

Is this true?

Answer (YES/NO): NO